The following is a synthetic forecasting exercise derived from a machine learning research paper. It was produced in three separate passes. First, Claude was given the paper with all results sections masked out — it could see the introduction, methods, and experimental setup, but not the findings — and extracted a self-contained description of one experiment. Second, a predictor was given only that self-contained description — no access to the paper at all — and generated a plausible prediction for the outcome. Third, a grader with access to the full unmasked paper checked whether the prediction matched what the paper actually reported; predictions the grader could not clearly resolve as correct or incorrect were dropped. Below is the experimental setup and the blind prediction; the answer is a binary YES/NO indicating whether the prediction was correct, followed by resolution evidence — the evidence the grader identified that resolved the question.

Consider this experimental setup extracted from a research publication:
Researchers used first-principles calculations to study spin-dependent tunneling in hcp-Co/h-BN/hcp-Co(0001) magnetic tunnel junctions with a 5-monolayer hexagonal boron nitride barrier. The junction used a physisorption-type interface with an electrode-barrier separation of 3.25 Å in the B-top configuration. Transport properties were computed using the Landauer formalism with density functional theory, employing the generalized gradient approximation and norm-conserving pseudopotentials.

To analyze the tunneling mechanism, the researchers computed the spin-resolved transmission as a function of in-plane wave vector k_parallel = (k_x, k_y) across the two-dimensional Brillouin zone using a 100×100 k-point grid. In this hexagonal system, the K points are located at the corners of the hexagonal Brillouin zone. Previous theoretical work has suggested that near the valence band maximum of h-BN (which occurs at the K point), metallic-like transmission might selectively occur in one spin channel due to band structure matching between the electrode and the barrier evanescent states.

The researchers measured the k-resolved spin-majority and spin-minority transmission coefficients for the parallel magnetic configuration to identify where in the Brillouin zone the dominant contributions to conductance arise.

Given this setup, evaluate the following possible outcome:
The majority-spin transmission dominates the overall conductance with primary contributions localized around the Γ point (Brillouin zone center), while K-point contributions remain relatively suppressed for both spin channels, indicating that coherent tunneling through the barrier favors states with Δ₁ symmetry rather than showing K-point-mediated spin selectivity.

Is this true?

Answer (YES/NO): NO